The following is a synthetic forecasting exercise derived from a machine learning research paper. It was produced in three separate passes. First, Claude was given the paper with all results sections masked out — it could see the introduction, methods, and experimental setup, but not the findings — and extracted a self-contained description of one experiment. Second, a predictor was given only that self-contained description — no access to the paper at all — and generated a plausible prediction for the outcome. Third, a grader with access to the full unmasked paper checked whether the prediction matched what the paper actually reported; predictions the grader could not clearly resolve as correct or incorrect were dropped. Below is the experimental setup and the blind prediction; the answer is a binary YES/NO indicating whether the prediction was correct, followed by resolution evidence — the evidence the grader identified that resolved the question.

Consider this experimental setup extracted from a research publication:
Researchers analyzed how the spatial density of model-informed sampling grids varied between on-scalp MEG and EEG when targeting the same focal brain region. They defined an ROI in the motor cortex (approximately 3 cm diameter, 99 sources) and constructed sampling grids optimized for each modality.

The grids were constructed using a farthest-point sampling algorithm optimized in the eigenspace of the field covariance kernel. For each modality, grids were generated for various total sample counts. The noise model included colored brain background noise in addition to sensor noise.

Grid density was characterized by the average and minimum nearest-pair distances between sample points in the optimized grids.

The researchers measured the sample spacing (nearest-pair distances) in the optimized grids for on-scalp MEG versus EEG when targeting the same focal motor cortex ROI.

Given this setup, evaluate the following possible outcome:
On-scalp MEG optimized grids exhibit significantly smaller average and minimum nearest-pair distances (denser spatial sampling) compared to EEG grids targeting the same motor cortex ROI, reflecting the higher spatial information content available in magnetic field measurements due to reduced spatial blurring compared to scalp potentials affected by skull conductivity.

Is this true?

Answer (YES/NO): YES